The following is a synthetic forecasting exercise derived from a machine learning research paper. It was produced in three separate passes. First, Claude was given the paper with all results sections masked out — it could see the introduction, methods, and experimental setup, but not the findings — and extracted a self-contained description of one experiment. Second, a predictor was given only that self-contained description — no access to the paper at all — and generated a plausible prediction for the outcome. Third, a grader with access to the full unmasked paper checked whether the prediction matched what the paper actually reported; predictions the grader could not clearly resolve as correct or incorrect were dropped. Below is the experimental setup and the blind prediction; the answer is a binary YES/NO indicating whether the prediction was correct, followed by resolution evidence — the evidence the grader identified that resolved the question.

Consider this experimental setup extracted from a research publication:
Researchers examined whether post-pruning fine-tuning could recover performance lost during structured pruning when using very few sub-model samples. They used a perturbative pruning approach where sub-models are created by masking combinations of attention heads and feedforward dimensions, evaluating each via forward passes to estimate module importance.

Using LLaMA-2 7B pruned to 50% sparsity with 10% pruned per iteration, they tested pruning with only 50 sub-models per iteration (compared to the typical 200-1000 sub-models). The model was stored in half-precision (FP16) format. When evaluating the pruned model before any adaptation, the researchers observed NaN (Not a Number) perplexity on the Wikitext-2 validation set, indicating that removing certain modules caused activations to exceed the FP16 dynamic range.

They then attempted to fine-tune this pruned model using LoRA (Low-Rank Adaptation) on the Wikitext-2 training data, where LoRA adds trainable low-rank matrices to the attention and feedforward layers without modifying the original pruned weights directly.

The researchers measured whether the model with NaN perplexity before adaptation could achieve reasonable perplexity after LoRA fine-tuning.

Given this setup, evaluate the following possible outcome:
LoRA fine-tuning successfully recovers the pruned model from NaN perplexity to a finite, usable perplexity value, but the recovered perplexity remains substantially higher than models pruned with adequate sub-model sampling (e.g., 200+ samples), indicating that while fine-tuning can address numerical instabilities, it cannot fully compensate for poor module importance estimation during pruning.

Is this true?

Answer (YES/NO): NO